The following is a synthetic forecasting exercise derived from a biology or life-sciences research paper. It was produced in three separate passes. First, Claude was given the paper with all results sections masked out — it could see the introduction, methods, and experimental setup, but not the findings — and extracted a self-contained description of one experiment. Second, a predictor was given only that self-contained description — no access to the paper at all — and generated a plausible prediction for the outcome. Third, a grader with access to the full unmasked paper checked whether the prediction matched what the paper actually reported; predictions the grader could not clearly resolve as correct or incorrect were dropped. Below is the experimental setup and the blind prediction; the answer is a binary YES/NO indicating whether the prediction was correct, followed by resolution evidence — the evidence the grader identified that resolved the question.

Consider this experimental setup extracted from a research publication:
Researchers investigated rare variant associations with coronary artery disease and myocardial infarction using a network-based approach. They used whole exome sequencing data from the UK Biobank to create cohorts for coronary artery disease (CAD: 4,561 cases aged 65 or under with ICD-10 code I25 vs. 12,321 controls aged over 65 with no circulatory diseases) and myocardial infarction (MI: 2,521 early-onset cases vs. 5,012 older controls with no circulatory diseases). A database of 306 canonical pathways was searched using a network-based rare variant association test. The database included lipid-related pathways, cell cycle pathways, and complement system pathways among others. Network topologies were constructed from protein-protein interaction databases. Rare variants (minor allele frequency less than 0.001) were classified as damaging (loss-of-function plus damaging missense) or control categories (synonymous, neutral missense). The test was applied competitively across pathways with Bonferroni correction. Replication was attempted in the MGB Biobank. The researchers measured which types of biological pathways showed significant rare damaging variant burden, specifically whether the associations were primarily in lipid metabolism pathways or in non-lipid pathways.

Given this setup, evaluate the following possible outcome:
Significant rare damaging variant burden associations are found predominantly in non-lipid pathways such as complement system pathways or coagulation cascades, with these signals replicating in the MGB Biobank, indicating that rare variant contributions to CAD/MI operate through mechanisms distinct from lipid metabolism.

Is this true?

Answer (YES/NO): NO